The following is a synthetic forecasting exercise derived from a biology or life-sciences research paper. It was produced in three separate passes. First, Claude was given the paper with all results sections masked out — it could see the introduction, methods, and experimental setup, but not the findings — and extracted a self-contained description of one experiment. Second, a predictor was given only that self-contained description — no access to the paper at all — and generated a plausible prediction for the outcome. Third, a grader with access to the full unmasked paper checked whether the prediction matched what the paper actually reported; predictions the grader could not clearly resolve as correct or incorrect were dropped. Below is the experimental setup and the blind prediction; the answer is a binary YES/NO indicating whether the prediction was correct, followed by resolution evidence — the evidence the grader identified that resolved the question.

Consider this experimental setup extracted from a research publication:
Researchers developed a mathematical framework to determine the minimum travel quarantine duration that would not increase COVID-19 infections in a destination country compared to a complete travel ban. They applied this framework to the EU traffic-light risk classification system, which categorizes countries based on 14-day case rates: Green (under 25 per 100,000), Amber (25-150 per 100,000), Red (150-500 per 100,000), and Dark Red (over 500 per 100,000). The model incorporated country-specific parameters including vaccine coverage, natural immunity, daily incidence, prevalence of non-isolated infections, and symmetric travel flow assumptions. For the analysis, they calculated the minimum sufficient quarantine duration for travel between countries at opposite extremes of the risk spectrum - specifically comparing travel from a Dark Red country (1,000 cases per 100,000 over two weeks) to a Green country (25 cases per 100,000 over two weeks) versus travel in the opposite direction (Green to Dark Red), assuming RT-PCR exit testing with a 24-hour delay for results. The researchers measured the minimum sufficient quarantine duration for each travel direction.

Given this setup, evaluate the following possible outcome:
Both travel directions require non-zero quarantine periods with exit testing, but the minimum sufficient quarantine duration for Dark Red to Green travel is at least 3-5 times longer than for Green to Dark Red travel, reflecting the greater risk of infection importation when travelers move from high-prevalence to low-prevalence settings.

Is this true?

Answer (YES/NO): NO